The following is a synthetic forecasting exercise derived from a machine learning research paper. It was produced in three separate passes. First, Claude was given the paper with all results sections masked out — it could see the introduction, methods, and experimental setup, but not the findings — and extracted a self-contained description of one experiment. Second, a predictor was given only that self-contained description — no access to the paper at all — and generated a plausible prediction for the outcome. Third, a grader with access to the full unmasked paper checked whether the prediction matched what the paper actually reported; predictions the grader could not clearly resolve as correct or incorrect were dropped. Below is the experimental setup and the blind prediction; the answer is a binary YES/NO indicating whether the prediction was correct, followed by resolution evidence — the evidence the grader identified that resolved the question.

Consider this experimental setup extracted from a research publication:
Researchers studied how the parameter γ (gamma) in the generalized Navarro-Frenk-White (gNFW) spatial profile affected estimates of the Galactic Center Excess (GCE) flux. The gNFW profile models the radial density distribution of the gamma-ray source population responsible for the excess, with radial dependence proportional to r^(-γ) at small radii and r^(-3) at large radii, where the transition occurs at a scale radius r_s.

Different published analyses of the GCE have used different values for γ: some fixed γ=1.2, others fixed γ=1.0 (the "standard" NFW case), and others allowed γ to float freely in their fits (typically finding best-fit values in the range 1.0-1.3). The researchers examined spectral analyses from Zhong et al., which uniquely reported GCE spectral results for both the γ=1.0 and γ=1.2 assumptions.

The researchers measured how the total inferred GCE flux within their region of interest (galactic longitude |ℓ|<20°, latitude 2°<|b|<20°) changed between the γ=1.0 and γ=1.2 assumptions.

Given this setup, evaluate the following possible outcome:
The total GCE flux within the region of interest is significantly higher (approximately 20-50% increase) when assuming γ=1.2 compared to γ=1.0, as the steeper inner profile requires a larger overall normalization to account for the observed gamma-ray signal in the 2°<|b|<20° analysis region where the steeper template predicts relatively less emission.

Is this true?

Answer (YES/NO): NO